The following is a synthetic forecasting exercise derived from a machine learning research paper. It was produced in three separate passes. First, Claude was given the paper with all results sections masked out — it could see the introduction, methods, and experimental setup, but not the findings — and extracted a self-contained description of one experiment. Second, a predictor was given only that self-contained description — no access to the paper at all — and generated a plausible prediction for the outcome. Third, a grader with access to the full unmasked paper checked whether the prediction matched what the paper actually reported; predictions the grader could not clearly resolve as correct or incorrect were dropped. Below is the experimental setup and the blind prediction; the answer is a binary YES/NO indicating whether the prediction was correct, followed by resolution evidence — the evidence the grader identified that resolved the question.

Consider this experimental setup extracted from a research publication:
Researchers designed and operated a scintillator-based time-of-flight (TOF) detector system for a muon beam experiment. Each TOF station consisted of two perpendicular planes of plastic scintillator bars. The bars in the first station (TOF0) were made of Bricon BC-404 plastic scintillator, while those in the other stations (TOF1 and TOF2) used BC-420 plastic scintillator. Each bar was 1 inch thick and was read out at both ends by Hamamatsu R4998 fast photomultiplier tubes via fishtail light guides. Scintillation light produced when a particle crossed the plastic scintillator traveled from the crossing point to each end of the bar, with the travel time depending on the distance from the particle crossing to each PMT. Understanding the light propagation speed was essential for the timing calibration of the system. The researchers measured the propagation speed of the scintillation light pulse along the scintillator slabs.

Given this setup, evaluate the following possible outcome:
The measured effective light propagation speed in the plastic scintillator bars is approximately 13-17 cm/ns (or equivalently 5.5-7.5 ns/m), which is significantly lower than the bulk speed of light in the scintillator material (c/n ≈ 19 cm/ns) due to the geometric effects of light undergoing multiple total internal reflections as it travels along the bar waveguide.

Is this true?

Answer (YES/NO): YES